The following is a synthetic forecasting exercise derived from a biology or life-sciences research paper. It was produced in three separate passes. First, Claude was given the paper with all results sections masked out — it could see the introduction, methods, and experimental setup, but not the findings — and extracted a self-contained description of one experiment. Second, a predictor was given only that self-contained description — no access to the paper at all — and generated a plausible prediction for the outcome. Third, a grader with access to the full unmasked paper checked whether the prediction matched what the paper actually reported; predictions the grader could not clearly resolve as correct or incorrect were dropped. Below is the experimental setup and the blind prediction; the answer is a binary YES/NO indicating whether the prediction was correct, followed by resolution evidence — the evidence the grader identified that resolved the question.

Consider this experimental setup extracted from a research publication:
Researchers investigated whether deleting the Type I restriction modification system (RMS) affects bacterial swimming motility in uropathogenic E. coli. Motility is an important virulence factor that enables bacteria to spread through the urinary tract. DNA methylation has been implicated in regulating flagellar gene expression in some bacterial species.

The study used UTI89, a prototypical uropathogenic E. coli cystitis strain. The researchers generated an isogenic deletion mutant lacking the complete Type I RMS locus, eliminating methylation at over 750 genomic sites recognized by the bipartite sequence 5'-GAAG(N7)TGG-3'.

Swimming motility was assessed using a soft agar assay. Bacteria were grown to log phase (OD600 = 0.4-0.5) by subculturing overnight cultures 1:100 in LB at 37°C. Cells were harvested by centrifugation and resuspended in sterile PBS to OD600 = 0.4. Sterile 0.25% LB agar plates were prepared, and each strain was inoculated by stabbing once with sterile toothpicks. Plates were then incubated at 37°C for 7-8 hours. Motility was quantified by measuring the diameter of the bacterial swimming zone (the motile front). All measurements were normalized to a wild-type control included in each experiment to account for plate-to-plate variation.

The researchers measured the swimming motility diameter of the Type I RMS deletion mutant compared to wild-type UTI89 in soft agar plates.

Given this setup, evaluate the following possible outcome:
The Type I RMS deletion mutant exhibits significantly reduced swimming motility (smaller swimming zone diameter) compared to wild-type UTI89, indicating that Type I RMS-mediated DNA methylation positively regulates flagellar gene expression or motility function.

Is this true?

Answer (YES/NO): NO